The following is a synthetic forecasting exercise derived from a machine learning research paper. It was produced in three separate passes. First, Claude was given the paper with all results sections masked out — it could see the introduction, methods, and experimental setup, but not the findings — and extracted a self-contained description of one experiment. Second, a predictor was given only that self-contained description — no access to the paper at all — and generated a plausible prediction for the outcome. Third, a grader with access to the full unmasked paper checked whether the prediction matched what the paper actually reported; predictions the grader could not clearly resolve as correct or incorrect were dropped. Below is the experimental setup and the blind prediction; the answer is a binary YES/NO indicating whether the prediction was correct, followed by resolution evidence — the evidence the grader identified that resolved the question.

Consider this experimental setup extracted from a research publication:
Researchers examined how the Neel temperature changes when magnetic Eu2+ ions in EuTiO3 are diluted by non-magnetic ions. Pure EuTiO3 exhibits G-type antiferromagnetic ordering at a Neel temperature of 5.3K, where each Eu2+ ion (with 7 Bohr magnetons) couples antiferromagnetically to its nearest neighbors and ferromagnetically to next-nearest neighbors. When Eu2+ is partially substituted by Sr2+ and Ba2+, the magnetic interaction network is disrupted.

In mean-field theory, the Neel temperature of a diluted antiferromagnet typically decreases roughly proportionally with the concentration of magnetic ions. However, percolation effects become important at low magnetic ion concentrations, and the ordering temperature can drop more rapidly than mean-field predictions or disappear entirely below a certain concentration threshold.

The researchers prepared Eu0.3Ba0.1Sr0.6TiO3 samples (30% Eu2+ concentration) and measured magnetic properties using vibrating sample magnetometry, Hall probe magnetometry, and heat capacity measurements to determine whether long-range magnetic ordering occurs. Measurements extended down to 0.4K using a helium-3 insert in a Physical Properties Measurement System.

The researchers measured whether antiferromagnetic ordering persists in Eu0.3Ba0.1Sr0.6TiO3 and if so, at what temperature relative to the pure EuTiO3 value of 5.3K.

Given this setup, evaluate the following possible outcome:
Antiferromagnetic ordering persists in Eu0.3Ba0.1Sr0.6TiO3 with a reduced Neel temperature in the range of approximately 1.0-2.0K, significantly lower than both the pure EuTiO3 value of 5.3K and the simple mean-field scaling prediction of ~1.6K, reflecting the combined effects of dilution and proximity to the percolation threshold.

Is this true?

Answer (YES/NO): NO